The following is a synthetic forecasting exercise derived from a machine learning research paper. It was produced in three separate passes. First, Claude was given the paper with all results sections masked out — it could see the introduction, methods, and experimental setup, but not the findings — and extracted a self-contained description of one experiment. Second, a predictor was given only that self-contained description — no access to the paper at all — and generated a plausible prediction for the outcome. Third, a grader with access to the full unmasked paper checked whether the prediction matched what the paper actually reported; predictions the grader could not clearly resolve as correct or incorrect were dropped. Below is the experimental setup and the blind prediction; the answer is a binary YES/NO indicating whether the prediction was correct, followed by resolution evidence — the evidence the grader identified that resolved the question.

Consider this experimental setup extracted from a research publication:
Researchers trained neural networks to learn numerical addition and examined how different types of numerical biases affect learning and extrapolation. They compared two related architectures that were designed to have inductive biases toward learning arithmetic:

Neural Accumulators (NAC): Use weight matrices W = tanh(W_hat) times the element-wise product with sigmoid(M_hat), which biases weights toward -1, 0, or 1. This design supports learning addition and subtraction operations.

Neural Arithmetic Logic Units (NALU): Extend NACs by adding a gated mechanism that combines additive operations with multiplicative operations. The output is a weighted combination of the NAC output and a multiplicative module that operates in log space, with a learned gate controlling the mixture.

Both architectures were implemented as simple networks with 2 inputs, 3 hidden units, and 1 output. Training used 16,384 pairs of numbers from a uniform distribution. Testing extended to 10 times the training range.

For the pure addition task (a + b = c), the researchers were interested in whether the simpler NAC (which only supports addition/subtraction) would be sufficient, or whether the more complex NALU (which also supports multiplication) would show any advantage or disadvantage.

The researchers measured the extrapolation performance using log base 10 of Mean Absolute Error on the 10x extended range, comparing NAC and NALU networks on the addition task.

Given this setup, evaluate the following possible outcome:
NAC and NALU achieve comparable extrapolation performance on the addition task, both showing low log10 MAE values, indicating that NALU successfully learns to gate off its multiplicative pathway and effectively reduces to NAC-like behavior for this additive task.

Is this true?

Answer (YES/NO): NO